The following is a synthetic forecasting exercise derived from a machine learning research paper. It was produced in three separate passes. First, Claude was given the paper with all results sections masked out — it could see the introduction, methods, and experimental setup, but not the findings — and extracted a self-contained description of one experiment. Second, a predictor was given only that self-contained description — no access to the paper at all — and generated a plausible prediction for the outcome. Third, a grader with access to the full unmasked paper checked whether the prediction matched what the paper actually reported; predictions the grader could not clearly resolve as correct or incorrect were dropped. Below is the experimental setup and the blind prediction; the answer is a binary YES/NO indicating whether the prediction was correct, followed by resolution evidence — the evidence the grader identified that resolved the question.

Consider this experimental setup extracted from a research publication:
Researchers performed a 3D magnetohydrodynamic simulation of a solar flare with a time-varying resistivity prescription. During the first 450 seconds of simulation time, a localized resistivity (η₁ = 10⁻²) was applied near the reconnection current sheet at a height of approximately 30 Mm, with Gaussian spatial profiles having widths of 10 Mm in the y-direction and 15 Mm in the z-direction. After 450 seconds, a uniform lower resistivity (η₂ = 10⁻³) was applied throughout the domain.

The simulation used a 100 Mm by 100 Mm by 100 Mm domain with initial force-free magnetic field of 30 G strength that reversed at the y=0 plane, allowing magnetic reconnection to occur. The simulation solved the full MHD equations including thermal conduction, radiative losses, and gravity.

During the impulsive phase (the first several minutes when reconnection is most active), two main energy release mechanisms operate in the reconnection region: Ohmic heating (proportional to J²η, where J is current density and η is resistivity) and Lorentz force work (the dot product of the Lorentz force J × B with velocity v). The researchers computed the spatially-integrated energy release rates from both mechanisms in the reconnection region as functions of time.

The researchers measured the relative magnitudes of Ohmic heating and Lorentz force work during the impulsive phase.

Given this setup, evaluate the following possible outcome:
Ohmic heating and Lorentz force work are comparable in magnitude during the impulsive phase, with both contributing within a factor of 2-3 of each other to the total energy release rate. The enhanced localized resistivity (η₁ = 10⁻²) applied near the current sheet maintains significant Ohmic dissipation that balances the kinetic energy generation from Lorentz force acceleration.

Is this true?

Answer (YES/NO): NO